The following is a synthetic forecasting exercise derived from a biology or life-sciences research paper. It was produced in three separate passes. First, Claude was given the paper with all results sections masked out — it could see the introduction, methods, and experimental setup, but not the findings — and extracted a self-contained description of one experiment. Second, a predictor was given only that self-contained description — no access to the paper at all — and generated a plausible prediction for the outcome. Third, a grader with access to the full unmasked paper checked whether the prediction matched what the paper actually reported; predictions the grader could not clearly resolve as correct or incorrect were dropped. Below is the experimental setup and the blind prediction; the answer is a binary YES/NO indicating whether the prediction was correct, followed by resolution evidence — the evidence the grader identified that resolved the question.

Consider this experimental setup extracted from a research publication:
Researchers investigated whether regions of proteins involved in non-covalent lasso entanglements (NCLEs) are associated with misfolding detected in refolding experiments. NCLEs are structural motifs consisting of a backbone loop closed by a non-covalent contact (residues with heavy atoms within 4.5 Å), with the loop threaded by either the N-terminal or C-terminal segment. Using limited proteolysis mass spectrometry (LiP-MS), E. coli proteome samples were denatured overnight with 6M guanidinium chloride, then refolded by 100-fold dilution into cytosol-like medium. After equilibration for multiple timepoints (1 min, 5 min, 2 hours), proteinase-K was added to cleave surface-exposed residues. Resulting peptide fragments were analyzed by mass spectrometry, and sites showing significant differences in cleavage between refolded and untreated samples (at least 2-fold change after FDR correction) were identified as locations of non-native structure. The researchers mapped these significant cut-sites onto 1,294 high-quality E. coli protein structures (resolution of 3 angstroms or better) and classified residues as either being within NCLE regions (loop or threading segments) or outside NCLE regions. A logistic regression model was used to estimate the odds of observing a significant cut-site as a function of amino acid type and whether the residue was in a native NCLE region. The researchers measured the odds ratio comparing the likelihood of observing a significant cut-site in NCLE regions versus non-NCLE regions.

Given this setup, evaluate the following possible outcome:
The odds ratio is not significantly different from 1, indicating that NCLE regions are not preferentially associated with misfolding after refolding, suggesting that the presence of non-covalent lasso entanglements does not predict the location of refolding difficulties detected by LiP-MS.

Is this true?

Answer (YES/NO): NO